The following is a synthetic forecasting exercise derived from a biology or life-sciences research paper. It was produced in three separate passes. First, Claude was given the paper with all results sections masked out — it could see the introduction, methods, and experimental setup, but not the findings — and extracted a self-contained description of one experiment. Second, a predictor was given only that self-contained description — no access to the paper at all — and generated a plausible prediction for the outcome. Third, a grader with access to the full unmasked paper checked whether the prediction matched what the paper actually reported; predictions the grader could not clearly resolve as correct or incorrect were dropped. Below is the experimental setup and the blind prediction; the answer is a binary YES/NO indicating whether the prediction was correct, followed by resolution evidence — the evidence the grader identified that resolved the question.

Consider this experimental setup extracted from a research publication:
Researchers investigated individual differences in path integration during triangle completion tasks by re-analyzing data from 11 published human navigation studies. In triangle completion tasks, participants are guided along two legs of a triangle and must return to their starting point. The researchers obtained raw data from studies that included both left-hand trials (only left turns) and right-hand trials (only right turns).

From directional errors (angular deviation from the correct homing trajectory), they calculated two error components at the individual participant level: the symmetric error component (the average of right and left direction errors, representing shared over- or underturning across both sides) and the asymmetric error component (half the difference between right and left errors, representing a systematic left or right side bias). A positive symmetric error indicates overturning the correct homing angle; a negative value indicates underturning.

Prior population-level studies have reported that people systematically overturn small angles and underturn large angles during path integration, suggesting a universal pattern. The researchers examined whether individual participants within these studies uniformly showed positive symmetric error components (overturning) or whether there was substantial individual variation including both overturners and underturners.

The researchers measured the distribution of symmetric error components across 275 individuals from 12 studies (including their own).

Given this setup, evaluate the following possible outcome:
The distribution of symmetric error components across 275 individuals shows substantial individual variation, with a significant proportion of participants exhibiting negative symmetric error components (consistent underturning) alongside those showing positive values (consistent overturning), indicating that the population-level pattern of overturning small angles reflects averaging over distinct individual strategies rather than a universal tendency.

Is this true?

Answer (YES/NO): YES